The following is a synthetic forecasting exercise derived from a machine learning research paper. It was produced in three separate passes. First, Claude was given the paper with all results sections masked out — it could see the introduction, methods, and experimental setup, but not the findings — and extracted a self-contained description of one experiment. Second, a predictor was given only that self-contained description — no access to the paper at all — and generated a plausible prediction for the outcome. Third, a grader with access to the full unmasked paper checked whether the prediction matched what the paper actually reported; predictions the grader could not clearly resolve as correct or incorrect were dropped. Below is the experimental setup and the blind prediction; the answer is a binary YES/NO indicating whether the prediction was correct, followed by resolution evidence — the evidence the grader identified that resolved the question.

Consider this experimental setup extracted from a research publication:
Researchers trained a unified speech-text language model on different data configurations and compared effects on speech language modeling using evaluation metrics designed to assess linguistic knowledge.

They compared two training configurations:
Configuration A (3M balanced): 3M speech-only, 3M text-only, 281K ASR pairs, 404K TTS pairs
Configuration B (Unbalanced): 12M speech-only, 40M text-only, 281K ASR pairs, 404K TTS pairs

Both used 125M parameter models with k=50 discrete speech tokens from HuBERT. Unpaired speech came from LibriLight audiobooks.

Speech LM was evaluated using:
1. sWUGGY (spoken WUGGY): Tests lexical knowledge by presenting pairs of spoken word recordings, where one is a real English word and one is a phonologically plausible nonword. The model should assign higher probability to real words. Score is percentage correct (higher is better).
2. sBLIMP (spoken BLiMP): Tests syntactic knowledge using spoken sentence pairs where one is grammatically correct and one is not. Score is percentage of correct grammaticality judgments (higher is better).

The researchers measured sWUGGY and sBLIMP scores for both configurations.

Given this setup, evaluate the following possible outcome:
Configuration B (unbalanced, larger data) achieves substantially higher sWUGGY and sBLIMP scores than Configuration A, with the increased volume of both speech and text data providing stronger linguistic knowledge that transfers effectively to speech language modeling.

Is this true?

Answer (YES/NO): NO